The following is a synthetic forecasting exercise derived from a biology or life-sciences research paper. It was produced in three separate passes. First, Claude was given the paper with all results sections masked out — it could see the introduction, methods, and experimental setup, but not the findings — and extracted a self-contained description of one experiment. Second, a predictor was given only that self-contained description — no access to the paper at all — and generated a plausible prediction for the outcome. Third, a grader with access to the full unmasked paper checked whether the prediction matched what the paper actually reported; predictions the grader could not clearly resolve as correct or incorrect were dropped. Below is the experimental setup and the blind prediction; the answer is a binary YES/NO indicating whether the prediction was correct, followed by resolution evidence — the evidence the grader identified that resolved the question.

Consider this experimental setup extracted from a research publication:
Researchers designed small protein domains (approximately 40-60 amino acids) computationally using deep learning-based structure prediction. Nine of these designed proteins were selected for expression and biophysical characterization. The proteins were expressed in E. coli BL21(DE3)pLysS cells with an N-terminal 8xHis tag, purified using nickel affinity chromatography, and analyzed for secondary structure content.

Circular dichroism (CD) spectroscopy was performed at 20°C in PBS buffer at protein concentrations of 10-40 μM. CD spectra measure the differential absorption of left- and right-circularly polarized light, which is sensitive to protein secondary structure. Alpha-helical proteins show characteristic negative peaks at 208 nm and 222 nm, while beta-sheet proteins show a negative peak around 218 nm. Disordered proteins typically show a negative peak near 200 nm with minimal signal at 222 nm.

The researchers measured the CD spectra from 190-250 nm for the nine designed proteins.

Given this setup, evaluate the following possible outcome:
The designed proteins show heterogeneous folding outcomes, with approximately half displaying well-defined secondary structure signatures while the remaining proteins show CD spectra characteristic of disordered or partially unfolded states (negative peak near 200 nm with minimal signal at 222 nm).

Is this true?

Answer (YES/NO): NO